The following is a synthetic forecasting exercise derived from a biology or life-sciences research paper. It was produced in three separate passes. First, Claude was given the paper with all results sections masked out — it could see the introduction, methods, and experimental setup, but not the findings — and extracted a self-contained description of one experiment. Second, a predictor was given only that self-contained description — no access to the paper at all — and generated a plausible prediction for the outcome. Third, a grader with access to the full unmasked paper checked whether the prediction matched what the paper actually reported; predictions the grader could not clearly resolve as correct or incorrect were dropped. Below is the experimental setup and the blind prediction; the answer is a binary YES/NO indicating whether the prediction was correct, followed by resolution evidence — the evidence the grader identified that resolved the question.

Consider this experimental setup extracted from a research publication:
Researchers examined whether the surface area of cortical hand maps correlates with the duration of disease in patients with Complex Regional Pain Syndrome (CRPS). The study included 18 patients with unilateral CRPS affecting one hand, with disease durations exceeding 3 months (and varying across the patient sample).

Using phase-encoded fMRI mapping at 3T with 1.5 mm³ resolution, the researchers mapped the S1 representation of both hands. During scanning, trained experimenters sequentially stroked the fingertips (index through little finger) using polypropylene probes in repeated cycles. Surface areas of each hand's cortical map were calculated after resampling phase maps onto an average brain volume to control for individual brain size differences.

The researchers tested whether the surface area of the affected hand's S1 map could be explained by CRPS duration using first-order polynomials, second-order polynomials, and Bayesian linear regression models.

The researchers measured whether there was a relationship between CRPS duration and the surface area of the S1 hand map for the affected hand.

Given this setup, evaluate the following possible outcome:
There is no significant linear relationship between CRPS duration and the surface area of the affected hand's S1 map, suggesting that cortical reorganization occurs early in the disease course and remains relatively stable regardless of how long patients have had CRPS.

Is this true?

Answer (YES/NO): NO